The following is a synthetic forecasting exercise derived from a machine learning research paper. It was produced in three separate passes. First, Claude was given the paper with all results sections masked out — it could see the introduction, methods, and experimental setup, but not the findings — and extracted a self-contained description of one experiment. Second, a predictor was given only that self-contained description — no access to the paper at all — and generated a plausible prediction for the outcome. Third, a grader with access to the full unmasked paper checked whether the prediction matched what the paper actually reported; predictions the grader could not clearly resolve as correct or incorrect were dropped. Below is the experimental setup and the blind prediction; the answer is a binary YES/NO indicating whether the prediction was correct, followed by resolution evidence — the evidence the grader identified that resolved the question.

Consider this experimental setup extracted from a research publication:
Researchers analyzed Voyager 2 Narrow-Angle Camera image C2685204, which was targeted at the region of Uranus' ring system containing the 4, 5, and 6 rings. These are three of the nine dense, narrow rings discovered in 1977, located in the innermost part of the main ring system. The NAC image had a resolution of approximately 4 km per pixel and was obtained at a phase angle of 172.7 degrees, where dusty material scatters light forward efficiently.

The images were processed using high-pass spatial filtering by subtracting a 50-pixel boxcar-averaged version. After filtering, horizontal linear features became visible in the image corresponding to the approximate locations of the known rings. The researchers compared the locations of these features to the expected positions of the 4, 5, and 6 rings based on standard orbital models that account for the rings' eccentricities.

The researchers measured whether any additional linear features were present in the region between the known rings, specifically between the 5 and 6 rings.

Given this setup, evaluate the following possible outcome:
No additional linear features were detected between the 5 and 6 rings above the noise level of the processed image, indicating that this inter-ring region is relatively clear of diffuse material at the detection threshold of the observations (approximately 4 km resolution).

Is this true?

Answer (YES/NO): NO